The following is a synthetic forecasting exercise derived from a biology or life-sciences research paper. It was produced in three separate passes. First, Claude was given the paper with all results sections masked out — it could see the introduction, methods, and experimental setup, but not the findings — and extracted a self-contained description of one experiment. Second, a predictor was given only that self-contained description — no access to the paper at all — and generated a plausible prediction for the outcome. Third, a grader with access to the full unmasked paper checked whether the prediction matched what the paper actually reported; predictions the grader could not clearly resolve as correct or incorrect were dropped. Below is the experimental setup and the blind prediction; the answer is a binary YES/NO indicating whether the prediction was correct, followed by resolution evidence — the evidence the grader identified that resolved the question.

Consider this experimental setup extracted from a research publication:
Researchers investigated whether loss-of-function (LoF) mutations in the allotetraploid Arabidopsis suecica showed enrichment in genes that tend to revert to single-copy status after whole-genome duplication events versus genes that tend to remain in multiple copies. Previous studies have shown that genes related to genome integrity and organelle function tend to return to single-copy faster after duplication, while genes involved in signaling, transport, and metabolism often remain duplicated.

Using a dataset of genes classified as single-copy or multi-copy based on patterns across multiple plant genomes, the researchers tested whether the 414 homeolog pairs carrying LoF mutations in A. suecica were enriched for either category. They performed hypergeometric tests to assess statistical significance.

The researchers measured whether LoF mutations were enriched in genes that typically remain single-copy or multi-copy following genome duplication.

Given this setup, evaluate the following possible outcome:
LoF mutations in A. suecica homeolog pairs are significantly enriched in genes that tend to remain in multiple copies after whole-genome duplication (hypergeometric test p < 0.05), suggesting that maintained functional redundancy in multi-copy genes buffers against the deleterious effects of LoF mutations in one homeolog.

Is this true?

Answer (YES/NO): NO